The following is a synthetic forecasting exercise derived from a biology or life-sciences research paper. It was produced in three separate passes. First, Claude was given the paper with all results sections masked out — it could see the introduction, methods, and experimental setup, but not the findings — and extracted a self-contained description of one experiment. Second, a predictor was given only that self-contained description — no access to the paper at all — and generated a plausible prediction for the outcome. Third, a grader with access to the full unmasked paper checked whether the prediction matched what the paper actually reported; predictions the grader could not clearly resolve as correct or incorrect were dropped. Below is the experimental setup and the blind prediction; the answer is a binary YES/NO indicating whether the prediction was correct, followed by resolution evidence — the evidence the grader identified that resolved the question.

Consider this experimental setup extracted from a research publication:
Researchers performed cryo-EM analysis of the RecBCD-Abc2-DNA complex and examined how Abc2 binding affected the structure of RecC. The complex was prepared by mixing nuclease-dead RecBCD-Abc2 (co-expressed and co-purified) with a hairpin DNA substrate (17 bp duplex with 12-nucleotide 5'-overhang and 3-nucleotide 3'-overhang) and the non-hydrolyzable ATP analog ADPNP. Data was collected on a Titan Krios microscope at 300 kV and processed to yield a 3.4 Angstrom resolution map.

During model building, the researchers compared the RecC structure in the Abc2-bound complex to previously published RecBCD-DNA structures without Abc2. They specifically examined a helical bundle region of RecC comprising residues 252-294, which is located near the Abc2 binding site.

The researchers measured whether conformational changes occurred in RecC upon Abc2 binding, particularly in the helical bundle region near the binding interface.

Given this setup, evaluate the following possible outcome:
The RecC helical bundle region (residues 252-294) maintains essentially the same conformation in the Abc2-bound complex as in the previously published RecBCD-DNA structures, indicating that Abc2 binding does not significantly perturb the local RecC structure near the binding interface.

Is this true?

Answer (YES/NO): NO